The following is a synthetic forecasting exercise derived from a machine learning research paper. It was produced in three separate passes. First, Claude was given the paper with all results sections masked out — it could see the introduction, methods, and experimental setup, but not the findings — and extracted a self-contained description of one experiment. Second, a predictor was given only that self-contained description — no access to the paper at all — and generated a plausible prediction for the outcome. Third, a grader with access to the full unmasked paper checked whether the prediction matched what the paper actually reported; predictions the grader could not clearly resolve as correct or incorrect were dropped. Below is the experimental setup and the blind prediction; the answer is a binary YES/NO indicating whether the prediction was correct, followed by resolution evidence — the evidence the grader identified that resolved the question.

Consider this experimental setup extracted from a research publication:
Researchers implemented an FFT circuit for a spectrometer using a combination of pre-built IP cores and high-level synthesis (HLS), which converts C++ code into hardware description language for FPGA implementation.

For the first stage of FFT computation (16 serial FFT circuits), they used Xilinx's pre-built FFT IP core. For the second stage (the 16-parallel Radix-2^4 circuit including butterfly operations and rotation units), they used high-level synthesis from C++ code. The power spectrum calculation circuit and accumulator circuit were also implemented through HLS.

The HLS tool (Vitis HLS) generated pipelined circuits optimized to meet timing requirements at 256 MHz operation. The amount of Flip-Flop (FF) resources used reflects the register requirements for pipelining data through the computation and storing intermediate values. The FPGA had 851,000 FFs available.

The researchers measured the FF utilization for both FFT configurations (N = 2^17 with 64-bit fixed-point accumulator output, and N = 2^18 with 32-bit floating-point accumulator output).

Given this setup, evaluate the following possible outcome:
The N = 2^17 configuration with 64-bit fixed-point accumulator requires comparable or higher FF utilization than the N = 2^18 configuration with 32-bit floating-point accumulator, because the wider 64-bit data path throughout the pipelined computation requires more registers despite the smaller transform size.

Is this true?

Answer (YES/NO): NO